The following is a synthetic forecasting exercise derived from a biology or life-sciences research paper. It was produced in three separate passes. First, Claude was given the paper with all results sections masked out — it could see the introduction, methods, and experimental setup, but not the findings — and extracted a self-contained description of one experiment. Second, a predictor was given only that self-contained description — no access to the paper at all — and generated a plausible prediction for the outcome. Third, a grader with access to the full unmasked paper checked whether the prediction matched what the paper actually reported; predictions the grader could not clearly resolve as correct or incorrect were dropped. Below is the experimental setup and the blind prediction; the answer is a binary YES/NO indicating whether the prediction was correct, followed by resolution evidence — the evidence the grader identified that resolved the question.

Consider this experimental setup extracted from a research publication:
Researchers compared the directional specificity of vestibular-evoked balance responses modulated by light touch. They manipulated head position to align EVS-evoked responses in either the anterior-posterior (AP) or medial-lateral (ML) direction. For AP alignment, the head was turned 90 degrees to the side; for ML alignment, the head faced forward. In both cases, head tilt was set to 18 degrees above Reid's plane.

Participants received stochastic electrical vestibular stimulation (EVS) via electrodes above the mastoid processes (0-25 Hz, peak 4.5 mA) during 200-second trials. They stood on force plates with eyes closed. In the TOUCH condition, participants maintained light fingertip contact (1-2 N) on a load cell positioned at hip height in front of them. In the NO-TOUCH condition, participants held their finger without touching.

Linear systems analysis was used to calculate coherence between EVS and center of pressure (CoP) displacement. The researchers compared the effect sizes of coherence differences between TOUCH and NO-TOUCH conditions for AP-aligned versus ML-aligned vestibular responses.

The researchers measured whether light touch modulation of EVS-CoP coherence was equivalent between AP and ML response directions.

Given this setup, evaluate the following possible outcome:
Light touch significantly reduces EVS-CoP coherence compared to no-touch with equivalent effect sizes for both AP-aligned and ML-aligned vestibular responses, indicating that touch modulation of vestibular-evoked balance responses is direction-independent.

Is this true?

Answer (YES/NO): NO